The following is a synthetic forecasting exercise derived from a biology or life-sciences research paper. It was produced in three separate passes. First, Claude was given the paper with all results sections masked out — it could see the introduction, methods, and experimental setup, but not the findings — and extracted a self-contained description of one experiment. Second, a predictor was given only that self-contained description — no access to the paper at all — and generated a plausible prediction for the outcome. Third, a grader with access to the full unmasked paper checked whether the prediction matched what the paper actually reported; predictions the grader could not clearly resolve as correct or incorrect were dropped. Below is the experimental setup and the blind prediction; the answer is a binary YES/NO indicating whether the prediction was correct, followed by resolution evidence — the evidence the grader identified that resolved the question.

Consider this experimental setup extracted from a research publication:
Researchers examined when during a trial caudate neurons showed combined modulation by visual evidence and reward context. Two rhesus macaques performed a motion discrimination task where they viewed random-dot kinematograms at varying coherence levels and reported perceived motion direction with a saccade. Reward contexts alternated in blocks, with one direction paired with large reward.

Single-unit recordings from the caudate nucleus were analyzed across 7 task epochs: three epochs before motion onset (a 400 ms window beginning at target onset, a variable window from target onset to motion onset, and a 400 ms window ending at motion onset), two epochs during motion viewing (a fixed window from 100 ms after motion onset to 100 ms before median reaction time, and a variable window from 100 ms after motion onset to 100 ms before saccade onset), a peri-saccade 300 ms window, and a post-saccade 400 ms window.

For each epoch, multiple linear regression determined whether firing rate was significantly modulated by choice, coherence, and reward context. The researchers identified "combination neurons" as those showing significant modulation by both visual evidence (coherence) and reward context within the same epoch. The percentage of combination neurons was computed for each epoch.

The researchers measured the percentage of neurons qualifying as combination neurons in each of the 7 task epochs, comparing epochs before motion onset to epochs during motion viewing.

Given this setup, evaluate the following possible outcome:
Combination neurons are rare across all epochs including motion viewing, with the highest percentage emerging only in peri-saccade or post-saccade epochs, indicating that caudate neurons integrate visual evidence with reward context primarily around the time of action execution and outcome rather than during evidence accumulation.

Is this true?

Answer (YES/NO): NO